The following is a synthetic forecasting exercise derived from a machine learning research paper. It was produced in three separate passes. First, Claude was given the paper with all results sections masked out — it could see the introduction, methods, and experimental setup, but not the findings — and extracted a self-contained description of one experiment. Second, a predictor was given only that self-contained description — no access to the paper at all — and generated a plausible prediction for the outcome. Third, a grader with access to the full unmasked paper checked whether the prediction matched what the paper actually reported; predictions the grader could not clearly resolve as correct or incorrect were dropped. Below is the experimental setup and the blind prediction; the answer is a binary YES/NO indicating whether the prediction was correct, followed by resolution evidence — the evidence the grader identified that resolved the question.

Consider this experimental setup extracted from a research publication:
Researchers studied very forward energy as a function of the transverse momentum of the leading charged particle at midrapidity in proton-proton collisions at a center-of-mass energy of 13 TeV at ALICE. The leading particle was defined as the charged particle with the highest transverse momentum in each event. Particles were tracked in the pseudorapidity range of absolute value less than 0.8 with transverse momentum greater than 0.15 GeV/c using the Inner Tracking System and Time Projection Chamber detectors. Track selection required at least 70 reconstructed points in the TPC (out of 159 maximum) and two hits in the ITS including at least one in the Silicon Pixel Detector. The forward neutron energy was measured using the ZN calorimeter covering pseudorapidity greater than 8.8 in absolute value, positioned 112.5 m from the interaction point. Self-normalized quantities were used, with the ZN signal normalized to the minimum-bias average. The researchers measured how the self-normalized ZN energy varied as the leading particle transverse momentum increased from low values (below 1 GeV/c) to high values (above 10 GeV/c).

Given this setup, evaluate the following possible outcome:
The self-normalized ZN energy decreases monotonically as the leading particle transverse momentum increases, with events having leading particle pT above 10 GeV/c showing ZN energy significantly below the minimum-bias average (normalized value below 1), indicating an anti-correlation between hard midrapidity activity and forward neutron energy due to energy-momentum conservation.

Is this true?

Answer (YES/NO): NO